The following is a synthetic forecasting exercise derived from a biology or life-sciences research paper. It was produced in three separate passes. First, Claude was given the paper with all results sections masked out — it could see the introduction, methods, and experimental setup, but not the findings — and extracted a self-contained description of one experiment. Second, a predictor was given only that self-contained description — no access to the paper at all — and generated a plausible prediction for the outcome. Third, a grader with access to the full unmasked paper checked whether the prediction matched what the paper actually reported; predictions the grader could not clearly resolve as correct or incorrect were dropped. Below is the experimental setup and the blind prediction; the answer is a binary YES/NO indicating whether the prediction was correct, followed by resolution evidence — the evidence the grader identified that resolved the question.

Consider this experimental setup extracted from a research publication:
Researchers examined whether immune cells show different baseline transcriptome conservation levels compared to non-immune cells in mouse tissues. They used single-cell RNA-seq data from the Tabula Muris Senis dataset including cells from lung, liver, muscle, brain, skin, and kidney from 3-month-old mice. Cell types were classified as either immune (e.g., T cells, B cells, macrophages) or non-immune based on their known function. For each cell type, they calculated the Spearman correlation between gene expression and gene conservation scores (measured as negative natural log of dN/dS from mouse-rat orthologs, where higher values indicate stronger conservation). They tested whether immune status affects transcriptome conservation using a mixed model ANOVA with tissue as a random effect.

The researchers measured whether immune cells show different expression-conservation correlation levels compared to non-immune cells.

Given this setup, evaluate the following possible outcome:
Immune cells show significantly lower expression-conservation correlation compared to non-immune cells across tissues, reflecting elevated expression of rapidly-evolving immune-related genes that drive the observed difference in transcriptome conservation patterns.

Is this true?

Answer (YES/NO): YES